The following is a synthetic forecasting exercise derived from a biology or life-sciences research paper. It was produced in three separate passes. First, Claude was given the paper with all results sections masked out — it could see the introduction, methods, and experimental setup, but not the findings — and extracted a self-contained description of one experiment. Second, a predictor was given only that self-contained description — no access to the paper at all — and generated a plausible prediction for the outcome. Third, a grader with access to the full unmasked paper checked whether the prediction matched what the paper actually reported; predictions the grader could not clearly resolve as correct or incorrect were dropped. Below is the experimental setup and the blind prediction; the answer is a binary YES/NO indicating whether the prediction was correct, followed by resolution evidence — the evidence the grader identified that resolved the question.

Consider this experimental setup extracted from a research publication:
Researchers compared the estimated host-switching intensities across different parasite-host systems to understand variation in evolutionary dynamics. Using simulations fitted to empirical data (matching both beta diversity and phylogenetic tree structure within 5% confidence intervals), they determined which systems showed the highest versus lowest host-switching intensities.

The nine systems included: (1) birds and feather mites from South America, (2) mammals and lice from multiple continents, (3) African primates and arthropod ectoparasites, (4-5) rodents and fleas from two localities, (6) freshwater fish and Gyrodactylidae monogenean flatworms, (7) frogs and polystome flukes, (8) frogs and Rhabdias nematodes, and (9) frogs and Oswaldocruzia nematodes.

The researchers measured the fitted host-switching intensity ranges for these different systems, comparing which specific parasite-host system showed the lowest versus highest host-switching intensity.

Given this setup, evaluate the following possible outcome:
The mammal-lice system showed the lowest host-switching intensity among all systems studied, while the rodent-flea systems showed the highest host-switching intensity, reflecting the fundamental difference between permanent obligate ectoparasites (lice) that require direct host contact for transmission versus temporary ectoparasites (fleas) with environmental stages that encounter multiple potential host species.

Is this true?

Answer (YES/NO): YES